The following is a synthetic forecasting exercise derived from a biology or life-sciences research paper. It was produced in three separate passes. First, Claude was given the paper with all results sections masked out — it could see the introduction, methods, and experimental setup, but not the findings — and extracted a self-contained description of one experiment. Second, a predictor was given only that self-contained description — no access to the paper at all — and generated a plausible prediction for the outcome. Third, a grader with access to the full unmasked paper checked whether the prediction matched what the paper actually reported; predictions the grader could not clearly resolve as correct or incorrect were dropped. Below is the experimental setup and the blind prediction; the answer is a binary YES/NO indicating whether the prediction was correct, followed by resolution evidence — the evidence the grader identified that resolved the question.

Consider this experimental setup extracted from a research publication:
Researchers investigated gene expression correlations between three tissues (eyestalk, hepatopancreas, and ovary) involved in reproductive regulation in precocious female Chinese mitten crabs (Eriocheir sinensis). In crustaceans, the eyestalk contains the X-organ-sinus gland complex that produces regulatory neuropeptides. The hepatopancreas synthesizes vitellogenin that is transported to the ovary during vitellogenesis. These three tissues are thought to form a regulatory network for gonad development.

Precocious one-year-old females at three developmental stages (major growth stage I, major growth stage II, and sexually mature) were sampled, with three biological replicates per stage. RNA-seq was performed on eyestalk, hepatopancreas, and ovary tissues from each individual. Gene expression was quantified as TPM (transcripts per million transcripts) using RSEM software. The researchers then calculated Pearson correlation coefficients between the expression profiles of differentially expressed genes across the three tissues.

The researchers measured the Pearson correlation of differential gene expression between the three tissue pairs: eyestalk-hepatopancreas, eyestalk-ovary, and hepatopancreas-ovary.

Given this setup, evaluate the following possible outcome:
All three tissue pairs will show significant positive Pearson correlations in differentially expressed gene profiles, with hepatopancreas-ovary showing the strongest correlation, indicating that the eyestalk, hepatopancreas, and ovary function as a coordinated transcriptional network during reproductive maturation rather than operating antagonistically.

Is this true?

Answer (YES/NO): NO